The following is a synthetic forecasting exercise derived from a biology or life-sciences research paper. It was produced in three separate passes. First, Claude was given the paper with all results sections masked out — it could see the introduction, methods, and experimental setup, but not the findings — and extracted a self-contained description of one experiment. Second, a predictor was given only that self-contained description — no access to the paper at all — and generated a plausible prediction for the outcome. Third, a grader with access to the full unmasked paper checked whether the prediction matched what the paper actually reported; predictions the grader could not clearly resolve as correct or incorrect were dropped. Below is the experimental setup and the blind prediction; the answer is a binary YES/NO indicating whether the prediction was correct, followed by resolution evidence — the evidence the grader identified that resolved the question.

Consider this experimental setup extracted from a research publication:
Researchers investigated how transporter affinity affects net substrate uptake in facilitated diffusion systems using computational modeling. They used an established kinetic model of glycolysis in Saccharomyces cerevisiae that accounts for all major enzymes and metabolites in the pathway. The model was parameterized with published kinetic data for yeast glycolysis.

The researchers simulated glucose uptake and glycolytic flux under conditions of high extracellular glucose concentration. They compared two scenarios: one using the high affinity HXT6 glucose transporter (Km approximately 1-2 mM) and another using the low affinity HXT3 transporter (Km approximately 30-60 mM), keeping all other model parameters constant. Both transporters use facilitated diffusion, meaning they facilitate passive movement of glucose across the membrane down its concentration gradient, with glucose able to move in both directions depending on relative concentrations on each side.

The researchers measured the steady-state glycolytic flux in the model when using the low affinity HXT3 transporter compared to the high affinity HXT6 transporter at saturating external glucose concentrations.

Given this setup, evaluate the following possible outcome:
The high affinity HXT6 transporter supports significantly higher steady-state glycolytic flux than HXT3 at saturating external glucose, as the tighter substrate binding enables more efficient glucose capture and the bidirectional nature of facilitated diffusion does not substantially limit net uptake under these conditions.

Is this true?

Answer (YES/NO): NO